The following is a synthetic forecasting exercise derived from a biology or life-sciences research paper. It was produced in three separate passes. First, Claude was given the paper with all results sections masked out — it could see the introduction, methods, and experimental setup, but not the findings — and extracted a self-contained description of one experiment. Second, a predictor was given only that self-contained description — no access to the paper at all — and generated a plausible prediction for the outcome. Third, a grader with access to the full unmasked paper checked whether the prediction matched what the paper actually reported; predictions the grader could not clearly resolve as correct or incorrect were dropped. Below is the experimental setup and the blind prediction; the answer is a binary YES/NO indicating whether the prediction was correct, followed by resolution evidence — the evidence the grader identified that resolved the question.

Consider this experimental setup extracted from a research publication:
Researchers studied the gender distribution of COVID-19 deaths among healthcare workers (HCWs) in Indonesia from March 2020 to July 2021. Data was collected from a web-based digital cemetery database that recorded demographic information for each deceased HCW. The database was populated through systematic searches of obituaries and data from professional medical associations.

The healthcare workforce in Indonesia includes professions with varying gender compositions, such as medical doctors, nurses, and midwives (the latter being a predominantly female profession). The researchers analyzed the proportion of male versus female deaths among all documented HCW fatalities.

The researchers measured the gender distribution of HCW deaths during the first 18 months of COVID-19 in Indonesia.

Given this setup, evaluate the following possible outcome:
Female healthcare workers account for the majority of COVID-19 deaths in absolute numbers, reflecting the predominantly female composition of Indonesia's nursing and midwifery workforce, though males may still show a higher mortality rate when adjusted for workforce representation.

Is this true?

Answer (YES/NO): NO